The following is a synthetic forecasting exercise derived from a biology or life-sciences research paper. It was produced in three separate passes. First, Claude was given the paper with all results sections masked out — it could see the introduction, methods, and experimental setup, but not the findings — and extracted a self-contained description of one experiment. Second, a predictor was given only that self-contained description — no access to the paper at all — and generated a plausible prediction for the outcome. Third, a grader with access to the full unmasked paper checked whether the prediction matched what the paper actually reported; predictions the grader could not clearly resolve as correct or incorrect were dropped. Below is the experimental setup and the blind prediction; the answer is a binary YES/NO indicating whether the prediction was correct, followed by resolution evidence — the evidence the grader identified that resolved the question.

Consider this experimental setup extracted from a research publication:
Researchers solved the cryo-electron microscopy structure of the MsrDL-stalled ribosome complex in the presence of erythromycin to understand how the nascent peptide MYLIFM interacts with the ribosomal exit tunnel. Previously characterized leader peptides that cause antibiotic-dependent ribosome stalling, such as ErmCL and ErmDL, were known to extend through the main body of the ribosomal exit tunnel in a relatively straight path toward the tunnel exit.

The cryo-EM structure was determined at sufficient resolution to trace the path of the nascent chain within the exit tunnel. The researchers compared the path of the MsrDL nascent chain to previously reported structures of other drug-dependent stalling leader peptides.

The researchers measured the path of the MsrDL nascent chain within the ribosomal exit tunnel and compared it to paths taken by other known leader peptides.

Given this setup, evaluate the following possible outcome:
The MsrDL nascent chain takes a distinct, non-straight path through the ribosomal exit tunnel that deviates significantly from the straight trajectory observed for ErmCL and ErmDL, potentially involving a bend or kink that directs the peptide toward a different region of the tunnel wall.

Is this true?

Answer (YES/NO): YES